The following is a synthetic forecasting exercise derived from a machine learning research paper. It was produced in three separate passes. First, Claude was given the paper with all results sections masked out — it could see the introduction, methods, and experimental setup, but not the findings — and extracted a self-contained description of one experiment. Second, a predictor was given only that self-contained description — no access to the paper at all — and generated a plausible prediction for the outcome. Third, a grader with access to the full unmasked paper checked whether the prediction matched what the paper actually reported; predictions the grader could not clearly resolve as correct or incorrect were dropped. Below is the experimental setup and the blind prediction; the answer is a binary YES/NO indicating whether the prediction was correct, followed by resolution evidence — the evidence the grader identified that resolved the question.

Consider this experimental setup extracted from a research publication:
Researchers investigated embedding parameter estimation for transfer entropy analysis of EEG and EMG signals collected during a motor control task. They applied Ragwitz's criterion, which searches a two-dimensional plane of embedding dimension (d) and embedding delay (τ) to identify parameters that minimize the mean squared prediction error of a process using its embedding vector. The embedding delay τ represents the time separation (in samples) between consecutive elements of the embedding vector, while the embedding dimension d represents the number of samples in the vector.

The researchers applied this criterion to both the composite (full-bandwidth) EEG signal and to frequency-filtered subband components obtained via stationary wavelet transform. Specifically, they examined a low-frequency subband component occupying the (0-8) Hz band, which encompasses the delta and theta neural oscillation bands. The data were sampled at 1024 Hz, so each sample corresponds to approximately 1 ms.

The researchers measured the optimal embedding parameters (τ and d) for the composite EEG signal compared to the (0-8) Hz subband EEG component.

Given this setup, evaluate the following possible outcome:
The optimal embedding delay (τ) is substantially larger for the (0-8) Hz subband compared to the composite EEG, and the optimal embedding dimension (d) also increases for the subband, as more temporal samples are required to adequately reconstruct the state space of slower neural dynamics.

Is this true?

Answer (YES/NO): YES